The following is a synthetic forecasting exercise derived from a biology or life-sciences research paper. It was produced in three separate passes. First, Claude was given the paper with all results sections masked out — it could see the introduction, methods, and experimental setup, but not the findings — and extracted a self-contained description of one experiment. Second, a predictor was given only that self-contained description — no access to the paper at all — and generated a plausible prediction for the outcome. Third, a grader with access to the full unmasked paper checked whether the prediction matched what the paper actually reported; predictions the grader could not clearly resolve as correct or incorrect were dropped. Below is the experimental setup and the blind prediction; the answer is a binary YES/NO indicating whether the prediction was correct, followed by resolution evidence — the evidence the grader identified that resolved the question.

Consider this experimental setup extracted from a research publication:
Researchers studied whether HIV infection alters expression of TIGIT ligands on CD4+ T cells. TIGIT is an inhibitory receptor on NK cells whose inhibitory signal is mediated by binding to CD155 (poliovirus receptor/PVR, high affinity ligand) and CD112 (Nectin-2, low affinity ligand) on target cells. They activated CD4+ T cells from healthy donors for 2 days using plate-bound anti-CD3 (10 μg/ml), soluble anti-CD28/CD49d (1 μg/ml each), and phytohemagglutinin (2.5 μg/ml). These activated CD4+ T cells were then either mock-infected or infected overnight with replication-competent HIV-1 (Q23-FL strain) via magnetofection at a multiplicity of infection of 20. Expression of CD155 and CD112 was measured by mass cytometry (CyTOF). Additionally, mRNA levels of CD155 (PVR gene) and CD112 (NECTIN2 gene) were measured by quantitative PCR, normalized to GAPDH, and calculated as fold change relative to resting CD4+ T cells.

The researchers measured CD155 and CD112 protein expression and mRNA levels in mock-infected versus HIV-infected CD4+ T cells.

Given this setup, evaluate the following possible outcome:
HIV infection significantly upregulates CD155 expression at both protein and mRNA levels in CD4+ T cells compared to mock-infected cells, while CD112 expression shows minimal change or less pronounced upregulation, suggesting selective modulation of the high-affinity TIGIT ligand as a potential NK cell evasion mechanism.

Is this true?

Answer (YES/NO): NO